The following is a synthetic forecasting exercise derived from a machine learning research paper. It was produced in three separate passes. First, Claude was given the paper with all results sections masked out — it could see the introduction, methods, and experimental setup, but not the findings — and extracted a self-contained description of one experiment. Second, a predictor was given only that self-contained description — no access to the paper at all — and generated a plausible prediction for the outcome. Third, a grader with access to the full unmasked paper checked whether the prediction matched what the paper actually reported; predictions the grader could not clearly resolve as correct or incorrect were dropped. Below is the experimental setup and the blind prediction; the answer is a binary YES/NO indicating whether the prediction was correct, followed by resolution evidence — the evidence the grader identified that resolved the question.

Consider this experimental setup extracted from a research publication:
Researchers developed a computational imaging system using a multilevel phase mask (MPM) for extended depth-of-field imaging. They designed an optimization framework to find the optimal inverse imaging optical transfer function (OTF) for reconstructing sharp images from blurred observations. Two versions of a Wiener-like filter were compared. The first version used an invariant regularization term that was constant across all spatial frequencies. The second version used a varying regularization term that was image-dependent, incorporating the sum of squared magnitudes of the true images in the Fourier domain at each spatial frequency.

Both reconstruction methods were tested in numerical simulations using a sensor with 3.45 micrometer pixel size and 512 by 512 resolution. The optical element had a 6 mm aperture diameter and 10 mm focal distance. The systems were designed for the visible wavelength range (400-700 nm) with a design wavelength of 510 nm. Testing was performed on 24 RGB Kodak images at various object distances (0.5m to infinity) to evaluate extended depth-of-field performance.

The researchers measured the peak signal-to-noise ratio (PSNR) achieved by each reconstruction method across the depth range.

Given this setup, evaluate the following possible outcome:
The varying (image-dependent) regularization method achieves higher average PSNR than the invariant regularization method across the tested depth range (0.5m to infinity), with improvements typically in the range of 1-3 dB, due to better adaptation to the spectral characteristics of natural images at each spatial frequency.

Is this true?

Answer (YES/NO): NO